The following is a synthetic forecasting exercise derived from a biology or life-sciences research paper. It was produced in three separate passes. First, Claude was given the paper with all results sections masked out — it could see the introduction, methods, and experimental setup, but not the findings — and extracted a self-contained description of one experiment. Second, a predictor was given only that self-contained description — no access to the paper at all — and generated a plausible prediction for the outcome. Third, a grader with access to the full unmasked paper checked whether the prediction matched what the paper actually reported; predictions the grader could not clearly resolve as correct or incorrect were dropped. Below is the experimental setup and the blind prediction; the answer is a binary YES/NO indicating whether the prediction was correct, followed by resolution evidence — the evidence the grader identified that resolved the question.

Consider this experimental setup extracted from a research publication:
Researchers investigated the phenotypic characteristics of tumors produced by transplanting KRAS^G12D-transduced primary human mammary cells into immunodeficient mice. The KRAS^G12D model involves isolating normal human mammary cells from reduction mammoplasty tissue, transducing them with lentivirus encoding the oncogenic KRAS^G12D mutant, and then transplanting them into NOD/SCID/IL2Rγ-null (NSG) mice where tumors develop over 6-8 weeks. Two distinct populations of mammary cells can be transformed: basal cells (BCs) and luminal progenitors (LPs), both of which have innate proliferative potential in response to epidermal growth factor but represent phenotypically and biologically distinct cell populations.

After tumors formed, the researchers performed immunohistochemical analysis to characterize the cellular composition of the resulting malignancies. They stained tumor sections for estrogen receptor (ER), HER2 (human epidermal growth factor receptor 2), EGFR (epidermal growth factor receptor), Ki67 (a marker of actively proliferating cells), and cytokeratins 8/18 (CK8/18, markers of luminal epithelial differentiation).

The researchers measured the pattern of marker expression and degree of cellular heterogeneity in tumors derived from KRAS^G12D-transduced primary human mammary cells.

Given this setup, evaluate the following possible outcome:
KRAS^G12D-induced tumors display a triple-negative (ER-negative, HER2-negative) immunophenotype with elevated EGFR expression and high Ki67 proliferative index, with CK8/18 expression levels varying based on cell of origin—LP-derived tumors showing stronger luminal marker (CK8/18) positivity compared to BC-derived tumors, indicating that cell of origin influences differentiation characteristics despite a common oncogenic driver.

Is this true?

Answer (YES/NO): NO